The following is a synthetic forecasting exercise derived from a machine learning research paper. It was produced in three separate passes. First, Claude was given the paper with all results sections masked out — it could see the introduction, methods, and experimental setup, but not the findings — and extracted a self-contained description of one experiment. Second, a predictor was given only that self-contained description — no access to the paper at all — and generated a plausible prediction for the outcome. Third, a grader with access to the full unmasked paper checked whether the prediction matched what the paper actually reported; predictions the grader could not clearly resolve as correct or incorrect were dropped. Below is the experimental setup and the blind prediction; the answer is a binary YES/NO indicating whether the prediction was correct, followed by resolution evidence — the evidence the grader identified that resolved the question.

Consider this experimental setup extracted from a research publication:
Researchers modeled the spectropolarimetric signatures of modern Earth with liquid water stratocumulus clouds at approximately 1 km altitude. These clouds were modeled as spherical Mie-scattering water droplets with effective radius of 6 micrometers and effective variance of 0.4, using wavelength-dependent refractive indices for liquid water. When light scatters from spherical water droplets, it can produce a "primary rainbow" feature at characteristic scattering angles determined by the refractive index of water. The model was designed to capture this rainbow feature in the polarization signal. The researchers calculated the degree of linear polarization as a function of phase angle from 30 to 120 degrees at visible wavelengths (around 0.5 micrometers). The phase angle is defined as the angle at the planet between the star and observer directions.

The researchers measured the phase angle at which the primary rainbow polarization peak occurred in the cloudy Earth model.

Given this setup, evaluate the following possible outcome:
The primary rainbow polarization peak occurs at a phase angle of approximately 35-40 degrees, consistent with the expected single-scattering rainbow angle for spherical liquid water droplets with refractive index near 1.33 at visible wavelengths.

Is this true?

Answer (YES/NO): YES